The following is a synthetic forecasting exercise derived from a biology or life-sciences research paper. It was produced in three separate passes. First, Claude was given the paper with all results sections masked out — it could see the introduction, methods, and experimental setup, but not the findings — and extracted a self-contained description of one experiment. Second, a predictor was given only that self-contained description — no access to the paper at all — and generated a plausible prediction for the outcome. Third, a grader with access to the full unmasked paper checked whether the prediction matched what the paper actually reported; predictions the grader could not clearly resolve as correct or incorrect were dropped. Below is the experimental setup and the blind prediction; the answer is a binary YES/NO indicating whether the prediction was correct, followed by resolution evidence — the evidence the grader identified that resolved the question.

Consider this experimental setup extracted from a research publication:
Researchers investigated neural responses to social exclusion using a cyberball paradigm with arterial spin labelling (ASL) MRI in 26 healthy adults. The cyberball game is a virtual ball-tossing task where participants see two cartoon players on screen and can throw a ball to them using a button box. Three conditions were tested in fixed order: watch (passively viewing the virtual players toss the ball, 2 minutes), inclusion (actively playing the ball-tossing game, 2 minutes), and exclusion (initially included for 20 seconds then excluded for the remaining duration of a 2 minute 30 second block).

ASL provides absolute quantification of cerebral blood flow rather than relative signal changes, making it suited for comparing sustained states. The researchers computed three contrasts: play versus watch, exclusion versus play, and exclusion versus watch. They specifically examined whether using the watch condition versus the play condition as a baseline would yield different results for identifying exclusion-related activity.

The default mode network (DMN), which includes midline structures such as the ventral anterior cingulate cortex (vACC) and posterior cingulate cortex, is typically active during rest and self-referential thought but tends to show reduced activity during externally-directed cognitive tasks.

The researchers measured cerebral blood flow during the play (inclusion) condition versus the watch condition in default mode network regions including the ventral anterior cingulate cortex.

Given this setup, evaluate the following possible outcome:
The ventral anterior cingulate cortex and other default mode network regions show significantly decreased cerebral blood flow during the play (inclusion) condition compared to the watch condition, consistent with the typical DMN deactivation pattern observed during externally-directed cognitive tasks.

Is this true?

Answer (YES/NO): YES